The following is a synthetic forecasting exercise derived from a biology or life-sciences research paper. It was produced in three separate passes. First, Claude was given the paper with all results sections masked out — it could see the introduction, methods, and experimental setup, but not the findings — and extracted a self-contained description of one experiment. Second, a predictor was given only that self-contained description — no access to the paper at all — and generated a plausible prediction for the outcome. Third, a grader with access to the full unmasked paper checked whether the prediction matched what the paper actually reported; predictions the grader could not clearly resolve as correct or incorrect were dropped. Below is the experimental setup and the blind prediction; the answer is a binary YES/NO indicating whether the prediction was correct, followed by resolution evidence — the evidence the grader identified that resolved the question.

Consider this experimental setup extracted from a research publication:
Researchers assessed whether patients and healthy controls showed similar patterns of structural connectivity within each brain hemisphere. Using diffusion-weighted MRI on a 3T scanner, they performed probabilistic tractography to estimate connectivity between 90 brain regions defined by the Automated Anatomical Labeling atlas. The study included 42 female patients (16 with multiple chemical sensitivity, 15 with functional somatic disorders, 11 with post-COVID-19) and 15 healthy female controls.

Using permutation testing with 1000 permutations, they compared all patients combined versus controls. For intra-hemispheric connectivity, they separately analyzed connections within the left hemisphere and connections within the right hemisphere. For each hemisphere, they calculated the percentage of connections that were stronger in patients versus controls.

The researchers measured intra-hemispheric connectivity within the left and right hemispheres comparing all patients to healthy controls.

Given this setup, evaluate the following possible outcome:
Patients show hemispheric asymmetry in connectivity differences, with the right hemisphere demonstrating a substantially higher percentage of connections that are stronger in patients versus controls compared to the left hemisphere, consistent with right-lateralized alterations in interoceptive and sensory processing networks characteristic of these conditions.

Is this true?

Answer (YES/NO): NO